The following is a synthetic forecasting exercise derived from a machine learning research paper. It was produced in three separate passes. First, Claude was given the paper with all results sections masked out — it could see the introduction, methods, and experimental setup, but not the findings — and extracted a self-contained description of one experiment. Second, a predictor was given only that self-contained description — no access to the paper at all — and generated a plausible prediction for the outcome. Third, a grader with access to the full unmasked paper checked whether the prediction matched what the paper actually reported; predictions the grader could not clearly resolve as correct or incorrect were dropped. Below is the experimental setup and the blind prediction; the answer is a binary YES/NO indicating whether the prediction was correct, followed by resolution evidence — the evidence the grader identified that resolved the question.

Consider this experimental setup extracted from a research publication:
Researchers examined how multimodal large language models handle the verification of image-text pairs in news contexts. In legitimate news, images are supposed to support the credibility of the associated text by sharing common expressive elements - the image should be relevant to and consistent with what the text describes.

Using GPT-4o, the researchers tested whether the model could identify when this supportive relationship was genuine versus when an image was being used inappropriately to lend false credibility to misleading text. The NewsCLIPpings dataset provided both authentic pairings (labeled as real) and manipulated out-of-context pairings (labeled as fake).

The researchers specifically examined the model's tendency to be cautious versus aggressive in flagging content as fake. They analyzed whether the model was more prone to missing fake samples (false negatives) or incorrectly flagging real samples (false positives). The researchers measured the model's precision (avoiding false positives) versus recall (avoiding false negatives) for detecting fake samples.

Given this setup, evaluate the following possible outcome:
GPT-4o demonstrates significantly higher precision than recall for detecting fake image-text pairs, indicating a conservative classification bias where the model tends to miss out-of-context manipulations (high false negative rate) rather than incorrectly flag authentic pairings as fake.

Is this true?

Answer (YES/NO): YES